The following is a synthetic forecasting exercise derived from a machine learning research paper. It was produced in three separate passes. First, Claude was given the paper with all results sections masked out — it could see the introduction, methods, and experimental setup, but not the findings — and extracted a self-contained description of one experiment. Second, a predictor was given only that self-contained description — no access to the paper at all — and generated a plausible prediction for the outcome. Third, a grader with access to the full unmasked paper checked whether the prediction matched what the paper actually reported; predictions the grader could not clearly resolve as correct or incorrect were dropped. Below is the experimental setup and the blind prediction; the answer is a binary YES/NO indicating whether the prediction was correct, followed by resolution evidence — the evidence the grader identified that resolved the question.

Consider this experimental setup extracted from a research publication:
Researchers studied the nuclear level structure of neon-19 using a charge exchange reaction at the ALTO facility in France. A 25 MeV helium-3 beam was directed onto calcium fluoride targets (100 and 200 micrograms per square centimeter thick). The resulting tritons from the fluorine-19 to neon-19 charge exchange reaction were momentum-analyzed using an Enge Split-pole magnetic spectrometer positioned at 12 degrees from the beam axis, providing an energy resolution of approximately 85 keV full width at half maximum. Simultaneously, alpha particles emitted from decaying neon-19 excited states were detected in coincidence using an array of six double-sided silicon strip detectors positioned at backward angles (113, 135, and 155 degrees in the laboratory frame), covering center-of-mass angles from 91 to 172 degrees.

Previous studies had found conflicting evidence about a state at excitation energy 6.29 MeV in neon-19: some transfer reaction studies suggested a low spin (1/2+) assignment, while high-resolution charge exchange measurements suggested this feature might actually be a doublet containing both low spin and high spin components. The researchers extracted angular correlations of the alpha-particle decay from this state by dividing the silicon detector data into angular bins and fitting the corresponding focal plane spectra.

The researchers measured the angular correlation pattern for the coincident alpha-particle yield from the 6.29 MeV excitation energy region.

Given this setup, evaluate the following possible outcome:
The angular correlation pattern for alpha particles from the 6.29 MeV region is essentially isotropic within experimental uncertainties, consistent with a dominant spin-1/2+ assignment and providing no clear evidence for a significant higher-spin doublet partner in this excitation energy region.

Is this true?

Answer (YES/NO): NO